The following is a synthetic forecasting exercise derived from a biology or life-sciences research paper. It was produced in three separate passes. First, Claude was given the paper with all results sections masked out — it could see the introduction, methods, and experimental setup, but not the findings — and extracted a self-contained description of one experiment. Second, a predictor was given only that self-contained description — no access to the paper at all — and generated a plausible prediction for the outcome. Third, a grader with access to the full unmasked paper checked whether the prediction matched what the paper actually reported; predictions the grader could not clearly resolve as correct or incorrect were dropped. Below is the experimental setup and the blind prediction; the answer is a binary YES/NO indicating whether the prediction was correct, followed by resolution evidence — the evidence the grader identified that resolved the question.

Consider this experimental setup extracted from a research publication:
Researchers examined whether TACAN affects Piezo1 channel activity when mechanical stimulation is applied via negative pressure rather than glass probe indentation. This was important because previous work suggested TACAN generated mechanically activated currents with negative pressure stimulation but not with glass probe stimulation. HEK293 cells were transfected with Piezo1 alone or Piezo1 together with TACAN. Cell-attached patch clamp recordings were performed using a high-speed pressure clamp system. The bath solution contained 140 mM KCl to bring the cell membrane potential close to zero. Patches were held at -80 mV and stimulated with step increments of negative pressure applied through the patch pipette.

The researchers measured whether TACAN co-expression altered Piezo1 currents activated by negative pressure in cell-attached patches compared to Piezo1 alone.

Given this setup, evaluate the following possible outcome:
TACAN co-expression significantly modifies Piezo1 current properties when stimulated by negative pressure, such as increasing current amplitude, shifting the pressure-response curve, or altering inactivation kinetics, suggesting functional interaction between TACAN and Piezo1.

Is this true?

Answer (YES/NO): NO